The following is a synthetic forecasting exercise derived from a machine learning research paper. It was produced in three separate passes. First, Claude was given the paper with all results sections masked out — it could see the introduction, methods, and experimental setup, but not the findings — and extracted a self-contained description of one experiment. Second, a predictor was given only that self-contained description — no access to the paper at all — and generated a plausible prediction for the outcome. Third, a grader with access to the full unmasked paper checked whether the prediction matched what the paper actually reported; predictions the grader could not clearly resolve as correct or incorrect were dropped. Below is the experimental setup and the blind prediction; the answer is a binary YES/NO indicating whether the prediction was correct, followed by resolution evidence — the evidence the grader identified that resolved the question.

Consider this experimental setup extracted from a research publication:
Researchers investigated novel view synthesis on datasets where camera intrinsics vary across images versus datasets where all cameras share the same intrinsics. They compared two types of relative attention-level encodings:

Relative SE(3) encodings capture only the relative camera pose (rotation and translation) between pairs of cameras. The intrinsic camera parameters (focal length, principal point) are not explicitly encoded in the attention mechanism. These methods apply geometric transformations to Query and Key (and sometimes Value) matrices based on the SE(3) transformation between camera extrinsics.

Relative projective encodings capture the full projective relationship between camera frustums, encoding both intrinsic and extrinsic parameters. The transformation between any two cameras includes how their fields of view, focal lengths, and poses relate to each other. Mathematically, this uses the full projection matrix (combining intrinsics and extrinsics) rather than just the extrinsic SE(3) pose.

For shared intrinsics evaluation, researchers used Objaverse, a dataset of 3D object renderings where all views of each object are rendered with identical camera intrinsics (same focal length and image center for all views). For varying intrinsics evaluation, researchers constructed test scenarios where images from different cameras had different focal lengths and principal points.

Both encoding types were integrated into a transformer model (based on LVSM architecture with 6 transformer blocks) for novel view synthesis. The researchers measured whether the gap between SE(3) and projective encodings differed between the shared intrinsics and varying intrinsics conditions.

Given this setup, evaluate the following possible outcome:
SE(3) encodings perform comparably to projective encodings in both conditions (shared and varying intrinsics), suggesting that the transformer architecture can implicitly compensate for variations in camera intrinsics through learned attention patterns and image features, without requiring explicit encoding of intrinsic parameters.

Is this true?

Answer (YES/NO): NO